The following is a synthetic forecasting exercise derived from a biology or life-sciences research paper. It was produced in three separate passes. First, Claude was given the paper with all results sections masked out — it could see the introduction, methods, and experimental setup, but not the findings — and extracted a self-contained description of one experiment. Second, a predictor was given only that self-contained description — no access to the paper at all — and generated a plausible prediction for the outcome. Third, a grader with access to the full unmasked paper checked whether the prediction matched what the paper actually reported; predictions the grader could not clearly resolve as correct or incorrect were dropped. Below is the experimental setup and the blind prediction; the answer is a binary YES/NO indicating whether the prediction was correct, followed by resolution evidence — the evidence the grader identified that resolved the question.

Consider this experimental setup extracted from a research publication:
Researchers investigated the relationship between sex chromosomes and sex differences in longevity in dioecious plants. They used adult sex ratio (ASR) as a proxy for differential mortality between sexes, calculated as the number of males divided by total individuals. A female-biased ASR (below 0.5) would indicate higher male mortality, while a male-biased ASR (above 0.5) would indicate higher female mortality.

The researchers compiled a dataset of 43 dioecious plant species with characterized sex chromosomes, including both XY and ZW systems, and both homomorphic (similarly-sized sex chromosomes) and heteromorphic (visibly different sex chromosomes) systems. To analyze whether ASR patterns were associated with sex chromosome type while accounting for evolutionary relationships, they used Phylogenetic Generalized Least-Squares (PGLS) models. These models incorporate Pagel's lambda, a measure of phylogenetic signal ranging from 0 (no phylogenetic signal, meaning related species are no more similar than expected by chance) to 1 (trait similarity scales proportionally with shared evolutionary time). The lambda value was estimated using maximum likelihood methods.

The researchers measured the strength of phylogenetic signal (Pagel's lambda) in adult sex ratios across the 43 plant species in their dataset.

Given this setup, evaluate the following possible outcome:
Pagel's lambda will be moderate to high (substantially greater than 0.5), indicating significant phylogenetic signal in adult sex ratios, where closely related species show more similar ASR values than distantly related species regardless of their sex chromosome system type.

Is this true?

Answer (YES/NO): NO